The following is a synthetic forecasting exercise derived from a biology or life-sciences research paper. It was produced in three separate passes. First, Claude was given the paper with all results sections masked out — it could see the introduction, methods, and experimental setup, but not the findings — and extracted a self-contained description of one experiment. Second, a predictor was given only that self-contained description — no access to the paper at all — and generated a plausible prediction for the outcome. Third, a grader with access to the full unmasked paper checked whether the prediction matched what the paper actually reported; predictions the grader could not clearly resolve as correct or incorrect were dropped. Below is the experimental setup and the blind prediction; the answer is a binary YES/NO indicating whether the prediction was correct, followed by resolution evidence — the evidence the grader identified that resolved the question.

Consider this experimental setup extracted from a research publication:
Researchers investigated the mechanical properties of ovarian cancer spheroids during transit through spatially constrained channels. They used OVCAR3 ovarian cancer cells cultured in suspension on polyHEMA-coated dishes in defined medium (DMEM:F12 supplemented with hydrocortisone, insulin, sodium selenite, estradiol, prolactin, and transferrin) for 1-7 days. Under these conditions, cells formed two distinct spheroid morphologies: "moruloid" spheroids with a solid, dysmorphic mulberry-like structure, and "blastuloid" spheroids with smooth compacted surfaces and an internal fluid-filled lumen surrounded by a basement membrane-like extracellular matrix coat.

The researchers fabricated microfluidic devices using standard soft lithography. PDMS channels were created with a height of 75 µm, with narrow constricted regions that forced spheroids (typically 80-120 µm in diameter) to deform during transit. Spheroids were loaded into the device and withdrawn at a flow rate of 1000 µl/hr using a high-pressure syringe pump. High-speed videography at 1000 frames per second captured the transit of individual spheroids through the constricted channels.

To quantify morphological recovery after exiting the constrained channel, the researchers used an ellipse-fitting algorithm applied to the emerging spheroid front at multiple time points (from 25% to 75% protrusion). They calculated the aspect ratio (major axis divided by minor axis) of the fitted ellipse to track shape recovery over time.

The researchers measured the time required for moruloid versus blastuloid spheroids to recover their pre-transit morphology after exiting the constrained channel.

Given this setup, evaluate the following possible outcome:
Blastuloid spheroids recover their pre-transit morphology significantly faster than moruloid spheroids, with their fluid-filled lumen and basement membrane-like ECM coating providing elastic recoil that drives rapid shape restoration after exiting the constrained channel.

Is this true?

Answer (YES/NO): YES